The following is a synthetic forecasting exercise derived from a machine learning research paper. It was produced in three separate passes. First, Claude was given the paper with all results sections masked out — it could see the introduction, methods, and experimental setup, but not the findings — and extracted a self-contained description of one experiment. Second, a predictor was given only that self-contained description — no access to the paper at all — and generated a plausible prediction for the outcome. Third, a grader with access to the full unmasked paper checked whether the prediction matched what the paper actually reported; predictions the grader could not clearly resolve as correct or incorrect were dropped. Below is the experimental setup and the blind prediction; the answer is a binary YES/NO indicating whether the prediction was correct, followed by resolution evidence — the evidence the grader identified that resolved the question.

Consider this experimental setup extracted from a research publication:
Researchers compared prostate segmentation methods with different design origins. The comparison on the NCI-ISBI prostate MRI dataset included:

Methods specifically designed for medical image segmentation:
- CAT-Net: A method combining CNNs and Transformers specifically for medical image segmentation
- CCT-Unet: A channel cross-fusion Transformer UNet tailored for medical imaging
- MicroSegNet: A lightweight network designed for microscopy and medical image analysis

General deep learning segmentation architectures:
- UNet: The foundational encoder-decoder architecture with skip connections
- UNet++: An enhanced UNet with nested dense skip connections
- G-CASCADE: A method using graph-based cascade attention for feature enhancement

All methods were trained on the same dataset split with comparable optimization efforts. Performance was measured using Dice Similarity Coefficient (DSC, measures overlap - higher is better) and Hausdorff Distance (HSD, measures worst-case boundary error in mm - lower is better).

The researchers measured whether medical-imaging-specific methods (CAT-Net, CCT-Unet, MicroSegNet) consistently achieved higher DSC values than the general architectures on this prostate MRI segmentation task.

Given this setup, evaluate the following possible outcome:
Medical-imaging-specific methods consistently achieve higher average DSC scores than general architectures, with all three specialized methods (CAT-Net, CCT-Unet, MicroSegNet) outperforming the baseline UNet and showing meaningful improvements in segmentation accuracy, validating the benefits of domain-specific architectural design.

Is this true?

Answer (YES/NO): NO